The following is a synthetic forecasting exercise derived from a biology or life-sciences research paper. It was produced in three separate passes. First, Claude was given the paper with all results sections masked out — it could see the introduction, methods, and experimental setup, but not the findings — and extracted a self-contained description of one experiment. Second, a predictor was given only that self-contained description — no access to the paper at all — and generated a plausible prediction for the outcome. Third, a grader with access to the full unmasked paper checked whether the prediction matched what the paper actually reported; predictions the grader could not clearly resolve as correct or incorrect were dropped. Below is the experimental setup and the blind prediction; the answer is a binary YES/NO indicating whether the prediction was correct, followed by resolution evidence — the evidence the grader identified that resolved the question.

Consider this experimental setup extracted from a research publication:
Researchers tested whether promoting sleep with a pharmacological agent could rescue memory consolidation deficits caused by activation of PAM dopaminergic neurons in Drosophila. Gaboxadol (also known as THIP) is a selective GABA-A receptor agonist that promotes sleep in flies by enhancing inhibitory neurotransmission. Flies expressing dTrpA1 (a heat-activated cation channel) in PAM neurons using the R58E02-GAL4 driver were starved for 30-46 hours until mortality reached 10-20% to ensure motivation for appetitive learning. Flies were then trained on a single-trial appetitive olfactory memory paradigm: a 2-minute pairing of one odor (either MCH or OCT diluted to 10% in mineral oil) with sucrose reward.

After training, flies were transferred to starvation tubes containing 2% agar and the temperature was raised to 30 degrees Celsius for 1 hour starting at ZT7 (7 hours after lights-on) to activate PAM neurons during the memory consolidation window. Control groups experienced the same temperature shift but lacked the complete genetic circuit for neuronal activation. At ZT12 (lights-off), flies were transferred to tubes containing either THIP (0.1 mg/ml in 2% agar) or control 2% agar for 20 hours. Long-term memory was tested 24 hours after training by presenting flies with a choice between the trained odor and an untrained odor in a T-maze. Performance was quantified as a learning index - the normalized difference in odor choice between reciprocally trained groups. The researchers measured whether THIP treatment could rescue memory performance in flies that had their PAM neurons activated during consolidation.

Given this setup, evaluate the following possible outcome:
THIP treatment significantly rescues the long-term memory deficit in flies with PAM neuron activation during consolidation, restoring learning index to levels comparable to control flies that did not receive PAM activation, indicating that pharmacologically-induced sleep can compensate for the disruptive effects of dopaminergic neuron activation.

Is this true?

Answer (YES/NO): YES